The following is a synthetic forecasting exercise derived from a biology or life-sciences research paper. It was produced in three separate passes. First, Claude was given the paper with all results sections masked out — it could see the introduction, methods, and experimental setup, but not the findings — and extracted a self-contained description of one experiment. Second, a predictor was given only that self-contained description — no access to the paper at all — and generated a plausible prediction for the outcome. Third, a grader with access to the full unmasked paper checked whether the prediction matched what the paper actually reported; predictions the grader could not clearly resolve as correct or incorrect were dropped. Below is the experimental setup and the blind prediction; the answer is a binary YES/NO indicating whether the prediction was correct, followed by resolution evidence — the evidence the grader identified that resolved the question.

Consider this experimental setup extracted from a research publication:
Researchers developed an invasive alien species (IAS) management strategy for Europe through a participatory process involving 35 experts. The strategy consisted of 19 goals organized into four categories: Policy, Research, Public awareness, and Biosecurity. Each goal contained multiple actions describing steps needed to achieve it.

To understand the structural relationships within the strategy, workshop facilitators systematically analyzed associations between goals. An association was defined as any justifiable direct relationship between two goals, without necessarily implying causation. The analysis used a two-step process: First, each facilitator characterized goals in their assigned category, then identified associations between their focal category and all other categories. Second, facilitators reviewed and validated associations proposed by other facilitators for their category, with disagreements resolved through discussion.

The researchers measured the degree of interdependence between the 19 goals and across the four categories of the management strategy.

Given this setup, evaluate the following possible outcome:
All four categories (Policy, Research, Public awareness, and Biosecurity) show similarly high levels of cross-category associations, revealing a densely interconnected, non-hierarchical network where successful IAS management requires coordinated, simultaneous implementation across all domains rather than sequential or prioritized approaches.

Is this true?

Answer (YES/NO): NO